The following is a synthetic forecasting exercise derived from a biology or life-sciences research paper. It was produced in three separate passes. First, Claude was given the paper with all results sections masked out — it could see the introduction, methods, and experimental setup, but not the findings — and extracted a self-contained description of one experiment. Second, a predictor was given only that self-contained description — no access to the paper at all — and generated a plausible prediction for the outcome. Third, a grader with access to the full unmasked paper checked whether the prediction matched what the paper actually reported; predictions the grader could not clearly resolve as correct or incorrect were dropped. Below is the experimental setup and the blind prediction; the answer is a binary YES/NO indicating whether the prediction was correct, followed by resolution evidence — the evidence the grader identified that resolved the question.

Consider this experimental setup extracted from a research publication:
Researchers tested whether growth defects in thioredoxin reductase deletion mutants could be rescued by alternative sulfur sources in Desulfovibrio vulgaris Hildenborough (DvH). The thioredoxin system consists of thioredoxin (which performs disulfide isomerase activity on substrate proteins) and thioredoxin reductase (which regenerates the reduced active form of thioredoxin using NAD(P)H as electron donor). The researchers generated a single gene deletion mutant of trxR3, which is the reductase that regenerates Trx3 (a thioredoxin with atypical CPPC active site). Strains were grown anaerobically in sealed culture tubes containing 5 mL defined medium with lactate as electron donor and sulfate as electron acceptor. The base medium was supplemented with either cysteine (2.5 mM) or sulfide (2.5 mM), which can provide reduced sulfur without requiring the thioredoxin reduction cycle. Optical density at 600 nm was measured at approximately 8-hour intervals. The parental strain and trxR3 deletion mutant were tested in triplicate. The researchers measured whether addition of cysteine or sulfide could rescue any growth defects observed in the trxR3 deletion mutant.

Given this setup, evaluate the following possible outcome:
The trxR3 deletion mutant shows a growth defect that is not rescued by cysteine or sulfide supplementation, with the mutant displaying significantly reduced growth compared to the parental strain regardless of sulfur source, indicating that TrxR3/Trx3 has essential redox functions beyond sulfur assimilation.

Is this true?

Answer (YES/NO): NO